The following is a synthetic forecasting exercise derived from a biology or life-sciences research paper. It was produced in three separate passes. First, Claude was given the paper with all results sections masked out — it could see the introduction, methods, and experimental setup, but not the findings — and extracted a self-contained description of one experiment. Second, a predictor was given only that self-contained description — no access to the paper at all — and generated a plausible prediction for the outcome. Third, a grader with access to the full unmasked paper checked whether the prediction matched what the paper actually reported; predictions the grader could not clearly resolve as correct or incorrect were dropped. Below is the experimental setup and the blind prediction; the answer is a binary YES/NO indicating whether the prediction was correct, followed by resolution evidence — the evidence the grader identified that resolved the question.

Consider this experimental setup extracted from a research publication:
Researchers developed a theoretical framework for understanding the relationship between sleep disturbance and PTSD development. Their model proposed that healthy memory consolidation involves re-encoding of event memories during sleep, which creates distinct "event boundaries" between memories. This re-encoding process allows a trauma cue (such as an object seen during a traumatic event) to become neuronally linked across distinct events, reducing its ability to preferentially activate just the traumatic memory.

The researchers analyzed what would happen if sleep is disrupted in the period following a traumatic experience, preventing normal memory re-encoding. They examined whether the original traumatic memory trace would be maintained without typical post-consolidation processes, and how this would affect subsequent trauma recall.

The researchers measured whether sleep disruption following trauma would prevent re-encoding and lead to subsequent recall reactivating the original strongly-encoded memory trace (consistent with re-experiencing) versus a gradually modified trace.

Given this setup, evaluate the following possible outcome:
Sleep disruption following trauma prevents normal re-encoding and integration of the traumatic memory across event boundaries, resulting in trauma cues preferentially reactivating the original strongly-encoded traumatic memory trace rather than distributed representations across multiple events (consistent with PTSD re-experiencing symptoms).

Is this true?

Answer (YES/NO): YES